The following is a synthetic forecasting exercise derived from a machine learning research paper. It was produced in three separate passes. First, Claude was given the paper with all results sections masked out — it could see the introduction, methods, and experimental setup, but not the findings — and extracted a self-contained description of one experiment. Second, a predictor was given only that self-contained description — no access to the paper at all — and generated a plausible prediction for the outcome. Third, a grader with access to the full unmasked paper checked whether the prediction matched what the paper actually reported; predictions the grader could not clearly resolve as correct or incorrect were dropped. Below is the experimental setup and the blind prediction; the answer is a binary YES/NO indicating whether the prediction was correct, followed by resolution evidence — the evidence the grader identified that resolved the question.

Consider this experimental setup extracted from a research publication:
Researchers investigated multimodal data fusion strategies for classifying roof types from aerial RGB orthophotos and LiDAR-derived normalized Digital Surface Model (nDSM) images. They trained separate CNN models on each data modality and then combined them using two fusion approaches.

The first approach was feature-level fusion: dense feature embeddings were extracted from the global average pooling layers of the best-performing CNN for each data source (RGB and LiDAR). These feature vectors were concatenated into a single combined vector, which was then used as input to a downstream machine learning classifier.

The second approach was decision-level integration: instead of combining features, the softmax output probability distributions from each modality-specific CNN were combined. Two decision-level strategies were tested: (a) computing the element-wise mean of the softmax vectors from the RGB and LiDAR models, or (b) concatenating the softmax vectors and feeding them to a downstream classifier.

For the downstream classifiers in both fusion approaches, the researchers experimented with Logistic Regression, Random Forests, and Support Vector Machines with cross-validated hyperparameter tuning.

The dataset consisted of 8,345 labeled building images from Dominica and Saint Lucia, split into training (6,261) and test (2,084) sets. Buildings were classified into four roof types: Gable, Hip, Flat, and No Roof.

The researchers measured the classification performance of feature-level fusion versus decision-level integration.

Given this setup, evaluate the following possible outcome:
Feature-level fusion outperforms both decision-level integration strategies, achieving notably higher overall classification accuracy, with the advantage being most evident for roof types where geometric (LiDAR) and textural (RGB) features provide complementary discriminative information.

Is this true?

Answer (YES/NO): NO